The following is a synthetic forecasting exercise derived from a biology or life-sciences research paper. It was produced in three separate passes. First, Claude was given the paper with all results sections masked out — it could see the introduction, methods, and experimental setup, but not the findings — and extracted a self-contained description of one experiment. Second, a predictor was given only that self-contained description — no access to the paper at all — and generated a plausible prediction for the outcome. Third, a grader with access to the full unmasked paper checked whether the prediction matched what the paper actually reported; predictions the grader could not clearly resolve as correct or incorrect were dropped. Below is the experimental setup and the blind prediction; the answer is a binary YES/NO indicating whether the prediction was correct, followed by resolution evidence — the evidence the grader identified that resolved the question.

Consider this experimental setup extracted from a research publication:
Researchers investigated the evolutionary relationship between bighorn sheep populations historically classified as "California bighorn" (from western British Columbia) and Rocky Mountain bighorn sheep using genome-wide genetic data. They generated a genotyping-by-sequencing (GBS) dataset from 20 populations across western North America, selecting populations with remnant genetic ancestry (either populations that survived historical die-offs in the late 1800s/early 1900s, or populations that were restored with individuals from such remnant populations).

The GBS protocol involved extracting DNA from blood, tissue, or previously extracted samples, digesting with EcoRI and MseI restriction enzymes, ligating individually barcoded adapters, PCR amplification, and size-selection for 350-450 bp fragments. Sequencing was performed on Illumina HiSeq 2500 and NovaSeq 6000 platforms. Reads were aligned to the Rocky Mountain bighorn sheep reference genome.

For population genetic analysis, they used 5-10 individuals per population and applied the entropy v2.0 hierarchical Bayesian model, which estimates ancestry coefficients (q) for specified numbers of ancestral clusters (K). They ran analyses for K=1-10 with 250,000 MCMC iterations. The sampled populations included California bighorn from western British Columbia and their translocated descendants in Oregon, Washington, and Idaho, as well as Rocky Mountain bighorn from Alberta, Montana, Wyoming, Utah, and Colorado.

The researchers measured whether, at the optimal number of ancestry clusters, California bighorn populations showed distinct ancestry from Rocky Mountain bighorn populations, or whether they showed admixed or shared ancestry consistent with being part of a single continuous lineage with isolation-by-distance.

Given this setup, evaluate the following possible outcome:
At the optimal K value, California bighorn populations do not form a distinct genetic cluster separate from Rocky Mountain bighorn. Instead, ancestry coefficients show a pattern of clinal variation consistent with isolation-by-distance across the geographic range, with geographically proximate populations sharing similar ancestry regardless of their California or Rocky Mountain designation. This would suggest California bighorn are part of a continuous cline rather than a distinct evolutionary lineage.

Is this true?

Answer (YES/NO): NO